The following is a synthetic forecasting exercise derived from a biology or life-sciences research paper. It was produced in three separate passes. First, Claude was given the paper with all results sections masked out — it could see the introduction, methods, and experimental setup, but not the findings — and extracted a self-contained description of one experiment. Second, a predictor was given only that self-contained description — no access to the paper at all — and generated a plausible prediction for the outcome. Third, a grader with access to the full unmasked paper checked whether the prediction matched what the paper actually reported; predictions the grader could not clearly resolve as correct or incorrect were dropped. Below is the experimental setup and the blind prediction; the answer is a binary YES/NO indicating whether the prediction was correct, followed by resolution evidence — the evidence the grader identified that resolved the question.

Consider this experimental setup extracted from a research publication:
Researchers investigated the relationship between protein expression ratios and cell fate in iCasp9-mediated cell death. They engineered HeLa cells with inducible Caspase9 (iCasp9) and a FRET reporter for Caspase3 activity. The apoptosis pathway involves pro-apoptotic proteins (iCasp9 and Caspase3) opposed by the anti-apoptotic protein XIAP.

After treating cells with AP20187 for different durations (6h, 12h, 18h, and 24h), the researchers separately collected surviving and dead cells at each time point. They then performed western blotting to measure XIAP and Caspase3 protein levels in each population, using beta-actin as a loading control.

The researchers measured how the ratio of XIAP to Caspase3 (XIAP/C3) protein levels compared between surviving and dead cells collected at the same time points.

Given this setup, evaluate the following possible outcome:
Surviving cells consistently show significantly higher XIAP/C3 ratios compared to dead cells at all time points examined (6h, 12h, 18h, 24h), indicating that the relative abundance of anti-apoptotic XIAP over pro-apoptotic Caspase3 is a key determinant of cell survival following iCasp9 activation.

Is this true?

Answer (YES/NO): YES